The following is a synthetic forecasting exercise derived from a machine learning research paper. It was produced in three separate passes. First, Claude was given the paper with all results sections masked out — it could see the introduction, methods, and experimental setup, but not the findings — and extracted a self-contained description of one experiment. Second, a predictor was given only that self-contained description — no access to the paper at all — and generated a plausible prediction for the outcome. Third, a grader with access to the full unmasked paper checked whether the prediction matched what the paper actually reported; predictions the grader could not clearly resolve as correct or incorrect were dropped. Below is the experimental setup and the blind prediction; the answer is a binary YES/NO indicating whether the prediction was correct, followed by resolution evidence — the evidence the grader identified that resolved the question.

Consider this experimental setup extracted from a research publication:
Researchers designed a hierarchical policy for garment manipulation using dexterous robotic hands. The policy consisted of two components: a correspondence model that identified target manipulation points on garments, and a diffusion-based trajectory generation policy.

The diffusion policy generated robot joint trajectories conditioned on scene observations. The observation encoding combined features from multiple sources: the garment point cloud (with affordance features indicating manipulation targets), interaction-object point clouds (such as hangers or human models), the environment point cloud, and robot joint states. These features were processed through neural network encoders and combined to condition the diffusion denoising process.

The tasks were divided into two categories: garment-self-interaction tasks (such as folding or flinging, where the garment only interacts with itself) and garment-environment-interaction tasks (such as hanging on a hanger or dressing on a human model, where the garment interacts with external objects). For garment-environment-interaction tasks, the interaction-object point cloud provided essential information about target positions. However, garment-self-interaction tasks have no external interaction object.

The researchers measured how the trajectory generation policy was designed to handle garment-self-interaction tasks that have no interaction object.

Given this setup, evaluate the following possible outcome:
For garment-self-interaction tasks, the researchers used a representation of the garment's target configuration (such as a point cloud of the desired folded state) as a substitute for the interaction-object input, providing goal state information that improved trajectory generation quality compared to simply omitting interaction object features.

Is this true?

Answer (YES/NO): NO